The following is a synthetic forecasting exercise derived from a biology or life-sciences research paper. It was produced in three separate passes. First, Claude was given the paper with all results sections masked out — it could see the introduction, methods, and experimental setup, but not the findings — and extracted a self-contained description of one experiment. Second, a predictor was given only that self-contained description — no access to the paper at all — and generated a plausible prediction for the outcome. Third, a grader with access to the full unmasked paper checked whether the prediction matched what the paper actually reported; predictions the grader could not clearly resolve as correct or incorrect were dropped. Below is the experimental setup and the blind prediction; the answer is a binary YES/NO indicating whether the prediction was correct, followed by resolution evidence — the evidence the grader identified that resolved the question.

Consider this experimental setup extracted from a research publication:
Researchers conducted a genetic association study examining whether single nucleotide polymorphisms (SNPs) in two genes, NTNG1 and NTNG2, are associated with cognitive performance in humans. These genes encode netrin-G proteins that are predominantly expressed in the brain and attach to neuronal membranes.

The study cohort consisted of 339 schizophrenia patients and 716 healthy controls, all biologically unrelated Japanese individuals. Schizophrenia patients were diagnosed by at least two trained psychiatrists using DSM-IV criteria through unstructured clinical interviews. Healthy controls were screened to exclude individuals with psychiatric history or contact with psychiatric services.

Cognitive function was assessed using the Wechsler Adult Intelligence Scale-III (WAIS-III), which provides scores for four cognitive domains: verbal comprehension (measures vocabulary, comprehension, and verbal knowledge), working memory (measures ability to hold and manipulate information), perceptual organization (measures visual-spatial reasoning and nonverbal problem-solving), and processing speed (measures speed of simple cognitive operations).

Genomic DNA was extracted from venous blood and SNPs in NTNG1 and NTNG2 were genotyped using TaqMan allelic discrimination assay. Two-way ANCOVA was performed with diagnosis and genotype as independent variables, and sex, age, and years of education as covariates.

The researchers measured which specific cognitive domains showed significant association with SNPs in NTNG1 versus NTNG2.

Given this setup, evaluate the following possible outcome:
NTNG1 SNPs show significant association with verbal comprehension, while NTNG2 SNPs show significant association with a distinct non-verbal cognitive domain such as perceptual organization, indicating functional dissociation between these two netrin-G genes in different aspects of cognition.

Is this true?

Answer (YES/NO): YES